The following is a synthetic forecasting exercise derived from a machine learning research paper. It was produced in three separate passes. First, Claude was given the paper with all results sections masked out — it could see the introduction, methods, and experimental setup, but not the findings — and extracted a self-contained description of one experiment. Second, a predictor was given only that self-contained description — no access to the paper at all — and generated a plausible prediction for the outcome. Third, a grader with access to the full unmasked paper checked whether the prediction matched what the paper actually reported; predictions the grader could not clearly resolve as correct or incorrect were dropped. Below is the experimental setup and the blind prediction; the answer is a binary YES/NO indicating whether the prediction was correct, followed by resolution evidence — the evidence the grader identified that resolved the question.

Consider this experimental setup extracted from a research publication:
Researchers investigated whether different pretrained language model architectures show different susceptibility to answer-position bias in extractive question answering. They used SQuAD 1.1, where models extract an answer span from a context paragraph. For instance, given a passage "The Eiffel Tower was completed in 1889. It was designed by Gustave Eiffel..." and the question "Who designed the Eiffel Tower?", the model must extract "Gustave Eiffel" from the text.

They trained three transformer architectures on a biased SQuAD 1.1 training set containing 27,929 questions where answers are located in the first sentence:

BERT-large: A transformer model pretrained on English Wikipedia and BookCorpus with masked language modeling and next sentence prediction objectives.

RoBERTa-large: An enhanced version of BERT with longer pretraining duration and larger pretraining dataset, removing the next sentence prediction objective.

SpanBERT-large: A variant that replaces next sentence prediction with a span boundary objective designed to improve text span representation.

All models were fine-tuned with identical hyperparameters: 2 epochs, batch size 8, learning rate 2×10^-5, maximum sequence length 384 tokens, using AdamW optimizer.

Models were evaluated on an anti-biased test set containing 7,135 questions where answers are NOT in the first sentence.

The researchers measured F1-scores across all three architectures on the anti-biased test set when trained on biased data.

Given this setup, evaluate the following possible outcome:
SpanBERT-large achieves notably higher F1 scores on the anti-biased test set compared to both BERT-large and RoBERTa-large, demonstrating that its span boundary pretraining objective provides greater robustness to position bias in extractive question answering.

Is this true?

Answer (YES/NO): NO